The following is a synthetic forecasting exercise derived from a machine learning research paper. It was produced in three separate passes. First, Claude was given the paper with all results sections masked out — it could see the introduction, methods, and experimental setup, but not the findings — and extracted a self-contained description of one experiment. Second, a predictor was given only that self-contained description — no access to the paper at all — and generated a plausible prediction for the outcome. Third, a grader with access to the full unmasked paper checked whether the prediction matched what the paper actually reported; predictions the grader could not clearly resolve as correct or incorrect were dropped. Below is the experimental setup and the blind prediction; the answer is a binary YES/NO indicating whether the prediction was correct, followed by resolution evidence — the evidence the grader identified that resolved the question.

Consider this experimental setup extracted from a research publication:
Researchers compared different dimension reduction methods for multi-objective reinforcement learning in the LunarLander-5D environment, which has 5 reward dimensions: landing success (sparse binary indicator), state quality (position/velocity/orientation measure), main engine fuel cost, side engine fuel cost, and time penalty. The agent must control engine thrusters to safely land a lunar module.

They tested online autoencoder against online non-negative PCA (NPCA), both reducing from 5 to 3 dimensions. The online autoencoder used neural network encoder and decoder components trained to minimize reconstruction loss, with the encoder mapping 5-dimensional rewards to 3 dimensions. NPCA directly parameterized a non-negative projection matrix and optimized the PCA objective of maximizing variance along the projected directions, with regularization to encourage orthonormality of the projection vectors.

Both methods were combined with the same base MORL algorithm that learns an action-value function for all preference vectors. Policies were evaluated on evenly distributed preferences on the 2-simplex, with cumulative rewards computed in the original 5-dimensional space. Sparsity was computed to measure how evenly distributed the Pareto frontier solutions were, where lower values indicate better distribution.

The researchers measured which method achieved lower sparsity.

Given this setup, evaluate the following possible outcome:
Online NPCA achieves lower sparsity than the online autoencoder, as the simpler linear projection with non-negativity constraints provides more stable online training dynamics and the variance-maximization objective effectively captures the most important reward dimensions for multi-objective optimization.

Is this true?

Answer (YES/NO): NO